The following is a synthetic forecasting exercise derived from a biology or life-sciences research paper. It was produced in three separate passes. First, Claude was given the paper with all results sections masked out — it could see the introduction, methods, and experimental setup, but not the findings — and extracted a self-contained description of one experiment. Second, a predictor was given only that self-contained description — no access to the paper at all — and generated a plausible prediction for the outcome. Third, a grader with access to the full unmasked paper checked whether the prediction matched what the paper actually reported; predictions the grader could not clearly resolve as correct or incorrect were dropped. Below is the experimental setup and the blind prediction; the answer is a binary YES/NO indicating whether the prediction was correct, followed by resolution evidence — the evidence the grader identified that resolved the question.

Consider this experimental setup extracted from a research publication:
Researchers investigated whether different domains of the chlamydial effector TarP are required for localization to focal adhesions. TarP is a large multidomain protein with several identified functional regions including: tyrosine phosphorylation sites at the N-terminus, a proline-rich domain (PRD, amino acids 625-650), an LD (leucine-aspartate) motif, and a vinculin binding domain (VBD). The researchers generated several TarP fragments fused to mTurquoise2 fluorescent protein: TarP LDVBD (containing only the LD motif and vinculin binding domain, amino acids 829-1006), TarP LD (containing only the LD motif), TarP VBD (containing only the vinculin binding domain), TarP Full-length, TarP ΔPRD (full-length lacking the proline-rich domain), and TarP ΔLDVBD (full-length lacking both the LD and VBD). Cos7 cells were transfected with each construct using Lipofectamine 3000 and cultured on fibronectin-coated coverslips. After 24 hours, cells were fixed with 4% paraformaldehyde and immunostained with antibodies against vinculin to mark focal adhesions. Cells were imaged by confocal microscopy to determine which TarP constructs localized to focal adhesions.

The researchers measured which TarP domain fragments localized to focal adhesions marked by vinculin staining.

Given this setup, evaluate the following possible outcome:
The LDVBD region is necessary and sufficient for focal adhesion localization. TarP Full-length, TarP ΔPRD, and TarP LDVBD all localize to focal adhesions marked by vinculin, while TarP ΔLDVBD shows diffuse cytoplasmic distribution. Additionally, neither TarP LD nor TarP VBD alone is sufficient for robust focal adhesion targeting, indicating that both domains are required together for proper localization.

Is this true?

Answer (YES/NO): YES